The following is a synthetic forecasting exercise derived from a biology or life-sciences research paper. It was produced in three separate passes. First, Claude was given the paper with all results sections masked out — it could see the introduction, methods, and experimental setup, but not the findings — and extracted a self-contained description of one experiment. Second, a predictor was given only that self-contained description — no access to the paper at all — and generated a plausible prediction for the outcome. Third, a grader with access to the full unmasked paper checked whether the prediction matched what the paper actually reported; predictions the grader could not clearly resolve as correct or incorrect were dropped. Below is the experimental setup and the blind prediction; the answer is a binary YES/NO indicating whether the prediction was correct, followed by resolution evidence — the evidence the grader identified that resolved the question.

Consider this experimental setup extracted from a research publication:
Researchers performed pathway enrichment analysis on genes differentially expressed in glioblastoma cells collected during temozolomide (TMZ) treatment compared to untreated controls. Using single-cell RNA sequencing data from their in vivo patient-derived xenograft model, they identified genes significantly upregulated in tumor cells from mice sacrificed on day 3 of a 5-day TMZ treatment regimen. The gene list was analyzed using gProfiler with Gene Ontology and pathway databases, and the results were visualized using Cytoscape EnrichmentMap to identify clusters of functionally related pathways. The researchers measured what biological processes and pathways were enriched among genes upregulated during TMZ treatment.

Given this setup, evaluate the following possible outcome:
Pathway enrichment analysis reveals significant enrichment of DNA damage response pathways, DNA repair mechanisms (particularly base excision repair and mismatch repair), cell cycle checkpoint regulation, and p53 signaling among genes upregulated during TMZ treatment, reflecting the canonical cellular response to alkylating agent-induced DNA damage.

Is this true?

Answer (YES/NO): NO